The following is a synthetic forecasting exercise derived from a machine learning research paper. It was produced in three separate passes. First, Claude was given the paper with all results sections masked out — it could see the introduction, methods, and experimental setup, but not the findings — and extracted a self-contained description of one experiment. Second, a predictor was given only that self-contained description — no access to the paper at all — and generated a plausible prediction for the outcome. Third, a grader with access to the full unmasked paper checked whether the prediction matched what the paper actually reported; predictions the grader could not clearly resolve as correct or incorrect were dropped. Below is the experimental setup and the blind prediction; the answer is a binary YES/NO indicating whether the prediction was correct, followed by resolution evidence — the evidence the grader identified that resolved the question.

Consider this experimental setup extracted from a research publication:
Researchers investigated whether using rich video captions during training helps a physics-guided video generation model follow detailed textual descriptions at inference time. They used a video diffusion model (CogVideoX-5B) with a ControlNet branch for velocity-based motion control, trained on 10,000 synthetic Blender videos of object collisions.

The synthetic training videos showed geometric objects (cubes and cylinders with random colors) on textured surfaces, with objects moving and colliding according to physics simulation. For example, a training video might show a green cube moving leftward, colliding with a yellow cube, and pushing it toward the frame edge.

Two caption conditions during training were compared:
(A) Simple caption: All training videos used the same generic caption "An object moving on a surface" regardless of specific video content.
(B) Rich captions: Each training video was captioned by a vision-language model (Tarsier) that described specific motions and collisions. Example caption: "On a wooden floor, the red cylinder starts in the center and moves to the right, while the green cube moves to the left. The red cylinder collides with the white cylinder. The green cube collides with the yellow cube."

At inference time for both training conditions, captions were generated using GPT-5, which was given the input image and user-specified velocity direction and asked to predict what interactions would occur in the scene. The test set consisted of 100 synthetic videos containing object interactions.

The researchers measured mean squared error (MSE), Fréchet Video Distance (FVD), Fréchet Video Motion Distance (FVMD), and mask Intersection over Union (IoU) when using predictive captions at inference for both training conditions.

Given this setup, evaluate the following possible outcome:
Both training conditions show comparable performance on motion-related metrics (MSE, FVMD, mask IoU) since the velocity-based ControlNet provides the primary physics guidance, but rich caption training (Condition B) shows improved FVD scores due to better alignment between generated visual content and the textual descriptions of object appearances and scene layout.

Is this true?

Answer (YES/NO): NO